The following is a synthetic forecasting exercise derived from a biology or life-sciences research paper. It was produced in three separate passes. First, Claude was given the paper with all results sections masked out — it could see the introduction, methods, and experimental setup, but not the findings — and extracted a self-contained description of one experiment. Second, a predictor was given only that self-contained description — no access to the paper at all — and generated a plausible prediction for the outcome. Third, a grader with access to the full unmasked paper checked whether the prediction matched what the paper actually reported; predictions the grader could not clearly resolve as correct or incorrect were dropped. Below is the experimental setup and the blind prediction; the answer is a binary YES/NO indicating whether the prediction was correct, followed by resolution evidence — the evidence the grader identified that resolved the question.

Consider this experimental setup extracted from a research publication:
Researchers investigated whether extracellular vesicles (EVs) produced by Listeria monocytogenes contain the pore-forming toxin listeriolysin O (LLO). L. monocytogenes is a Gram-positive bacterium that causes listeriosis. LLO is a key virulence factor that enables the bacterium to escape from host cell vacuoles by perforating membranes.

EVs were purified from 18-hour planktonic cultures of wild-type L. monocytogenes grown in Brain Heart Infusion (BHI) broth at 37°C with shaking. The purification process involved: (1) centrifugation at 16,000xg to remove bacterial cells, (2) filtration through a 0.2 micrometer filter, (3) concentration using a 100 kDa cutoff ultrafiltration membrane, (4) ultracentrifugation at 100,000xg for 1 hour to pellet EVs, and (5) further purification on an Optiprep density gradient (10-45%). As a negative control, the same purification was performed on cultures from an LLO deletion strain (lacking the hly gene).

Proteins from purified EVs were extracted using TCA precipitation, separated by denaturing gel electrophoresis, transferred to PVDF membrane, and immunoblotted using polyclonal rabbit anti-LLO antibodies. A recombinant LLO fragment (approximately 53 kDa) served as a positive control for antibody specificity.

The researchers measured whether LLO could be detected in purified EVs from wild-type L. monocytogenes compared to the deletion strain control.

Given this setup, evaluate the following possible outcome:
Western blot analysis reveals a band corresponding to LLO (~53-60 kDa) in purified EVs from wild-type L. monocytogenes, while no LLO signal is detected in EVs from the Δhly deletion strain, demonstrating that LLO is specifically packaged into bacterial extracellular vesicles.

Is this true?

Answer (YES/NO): YES